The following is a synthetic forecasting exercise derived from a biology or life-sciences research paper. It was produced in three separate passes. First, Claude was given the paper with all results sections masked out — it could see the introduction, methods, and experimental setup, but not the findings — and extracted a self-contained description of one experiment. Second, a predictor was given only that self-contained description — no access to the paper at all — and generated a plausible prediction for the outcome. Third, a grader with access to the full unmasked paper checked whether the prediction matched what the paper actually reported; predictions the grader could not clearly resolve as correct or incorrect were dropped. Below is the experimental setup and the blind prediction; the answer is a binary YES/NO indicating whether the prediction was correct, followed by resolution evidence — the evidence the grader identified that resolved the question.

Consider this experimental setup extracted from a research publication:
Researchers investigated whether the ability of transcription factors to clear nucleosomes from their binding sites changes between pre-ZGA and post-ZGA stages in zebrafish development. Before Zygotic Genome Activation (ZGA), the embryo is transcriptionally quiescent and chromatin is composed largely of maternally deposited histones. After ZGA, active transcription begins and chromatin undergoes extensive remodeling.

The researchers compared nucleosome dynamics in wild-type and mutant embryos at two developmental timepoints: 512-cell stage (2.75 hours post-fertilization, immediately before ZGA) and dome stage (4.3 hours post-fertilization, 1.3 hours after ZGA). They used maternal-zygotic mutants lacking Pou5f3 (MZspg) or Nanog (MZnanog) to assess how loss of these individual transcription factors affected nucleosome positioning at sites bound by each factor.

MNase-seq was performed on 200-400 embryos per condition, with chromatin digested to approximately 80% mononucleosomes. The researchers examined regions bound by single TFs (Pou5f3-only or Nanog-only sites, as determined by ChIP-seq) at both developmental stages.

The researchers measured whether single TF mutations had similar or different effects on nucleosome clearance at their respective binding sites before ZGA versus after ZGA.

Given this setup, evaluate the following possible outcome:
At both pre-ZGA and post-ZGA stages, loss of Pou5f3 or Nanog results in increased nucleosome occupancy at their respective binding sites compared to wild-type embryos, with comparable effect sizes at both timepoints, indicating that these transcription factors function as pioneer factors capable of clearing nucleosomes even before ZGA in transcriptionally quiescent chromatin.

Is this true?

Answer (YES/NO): NO